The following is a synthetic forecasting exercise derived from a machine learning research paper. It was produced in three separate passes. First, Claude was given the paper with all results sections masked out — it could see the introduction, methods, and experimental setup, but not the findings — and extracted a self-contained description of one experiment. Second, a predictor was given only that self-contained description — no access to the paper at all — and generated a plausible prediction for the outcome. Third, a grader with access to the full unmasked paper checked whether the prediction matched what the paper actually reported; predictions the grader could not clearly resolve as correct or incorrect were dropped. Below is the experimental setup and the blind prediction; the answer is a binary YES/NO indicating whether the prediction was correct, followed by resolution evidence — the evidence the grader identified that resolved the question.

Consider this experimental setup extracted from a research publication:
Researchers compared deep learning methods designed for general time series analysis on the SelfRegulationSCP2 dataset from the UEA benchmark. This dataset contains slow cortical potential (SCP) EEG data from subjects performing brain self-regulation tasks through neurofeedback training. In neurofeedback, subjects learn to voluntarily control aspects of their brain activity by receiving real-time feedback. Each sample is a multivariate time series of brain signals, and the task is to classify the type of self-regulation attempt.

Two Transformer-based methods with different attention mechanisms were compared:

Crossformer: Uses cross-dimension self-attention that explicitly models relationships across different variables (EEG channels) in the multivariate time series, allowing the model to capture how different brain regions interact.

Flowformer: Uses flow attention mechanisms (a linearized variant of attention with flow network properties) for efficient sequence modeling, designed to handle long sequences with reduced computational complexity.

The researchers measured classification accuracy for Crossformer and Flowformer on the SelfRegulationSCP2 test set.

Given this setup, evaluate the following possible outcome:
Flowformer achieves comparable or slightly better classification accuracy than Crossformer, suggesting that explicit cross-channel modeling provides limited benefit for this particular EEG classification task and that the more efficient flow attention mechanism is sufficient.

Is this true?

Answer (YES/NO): NO